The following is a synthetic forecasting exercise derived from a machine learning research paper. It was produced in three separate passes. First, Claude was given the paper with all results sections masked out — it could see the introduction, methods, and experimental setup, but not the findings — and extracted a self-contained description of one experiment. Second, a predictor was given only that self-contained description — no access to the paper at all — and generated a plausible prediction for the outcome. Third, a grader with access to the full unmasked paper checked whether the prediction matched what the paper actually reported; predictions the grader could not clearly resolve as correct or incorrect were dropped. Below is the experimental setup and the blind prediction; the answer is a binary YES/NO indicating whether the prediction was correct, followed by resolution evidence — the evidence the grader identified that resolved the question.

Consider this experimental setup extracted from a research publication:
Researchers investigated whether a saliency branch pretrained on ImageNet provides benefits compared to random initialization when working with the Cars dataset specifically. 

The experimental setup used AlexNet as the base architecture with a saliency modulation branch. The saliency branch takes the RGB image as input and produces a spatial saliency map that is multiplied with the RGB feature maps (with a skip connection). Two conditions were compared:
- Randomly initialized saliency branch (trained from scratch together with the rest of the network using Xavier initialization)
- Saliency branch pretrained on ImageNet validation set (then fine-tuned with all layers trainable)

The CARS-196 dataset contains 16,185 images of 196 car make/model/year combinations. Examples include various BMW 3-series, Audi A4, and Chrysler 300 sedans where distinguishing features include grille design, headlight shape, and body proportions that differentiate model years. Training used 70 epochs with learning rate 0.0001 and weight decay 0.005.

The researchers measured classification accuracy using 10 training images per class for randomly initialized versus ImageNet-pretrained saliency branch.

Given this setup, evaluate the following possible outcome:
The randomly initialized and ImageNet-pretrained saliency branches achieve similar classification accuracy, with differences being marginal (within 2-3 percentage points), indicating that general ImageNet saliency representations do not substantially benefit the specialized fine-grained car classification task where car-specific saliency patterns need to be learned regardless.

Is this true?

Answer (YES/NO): YES